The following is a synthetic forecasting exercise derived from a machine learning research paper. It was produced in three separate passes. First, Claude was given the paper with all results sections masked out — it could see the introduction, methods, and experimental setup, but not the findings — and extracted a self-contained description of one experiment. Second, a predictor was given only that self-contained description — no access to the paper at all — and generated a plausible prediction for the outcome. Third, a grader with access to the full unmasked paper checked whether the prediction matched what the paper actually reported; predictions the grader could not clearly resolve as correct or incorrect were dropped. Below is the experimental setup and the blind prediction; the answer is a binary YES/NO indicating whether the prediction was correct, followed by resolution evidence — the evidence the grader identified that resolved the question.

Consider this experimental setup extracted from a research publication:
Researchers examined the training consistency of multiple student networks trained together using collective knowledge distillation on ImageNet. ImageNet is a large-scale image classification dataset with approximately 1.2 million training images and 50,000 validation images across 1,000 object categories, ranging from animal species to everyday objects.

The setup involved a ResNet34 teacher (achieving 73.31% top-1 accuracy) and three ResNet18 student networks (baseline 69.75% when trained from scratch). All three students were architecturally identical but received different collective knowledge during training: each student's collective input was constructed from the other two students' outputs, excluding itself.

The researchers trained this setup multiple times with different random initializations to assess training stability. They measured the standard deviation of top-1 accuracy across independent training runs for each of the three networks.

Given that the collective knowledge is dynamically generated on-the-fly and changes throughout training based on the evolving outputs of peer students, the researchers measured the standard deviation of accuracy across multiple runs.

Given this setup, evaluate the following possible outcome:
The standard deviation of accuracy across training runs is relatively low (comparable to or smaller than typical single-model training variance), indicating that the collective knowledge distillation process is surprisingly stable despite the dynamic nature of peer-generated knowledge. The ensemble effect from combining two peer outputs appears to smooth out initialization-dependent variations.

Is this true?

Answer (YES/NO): YES